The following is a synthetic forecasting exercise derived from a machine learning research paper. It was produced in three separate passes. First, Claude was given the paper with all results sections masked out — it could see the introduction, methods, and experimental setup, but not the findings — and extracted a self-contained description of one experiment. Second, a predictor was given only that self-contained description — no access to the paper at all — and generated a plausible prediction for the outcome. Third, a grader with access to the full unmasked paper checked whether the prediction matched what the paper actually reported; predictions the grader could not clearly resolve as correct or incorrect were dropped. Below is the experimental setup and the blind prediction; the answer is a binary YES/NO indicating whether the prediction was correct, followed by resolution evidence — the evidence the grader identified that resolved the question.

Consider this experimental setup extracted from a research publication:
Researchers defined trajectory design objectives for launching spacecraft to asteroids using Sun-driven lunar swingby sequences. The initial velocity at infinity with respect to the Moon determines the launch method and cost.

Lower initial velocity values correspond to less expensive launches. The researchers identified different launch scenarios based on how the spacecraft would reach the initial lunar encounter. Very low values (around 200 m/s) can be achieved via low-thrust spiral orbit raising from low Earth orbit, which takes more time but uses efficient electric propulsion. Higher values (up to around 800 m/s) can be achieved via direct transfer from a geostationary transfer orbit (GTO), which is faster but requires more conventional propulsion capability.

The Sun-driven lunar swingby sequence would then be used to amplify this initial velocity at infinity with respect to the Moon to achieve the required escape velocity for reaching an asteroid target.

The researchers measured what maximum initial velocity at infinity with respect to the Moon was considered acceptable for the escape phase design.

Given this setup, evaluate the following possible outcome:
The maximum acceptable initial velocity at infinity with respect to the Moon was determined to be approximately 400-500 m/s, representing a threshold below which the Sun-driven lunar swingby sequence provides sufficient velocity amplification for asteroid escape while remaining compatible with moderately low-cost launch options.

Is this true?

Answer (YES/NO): NO